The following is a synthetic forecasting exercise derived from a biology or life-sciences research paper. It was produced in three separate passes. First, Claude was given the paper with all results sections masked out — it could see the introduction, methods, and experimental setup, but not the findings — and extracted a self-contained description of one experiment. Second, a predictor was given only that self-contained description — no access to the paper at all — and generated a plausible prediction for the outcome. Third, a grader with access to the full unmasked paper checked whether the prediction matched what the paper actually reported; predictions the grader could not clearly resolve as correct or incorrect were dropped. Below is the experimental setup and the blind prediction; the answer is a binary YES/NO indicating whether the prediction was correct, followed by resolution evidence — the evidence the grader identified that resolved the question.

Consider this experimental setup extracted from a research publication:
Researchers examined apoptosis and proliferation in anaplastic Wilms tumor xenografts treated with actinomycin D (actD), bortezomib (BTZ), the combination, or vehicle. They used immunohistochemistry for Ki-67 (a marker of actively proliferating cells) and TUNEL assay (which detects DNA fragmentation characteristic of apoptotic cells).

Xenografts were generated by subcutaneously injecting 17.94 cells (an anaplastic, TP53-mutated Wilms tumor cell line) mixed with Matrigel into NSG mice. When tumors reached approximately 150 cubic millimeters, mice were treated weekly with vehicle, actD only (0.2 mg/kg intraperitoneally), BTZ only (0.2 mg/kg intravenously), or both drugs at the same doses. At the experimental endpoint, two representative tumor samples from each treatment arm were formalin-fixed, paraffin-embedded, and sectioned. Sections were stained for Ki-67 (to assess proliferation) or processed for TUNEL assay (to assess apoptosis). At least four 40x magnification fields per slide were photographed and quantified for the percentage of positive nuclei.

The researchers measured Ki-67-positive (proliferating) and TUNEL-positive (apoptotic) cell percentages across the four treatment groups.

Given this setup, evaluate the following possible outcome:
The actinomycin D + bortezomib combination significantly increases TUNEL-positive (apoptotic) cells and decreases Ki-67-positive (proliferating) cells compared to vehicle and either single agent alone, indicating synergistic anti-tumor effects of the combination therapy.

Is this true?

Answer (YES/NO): NO